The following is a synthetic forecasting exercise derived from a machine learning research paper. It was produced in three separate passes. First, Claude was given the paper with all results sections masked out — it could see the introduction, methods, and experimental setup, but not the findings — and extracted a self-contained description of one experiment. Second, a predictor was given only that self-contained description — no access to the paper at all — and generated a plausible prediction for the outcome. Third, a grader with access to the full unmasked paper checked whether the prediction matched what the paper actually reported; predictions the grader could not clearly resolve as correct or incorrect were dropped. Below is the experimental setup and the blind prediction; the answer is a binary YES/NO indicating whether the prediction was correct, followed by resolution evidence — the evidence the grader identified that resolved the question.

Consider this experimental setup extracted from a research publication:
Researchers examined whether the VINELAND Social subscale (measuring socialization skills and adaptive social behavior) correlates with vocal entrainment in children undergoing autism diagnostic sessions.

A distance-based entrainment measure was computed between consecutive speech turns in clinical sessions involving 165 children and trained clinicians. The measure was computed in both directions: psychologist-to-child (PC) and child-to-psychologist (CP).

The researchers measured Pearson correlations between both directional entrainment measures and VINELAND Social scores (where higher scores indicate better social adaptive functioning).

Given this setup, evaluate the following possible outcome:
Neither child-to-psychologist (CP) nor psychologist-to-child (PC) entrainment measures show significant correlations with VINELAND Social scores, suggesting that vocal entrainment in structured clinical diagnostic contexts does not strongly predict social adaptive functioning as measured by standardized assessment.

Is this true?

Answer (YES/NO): YES